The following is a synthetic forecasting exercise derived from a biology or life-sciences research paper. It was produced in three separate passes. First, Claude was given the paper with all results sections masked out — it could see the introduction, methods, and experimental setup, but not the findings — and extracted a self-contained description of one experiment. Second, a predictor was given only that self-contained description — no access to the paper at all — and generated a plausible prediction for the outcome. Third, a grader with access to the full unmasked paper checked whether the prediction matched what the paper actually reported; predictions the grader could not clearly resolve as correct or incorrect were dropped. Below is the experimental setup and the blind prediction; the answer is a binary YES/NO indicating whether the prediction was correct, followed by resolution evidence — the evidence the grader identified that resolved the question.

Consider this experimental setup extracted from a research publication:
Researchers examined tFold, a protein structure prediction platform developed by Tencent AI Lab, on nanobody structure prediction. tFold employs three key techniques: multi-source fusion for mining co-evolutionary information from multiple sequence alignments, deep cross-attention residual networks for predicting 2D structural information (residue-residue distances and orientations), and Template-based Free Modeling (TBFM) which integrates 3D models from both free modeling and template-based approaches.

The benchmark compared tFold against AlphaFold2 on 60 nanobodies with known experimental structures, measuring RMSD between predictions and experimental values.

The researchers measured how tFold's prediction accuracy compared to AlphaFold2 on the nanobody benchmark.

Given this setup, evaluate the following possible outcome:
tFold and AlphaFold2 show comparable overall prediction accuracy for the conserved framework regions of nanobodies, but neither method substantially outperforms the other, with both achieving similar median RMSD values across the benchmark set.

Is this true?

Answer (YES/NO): NO